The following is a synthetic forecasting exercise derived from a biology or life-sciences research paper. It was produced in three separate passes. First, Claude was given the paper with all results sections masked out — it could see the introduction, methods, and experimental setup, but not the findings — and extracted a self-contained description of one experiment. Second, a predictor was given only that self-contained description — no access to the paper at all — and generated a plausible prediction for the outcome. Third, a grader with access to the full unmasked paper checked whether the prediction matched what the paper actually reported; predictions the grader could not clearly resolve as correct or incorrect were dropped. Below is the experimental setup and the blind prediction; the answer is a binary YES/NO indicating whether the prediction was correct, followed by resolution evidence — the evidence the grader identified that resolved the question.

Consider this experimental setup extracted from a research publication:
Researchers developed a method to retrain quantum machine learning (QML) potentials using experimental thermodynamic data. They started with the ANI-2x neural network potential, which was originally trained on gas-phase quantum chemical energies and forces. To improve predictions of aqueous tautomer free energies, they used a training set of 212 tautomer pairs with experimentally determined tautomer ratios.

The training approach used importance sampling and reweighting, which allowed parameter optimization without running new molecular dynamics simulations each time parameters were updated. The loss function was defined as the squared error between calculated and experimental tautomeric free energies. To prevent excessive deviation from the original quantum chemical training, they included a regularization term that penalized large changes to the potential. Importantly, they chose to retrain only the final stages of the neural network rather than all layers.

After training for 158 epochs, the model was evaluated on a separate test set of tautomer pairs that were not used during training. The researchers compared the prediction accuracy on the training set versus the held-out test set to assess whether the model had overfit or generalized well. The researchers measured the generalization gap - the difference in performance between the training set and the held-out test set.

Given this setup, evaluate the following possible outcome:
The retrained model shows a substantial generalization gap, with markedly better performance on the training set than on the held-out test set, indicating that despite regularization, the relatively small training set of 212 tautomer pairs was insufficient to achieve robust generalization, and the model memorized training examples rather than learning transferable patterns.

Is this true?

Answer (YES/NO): NO